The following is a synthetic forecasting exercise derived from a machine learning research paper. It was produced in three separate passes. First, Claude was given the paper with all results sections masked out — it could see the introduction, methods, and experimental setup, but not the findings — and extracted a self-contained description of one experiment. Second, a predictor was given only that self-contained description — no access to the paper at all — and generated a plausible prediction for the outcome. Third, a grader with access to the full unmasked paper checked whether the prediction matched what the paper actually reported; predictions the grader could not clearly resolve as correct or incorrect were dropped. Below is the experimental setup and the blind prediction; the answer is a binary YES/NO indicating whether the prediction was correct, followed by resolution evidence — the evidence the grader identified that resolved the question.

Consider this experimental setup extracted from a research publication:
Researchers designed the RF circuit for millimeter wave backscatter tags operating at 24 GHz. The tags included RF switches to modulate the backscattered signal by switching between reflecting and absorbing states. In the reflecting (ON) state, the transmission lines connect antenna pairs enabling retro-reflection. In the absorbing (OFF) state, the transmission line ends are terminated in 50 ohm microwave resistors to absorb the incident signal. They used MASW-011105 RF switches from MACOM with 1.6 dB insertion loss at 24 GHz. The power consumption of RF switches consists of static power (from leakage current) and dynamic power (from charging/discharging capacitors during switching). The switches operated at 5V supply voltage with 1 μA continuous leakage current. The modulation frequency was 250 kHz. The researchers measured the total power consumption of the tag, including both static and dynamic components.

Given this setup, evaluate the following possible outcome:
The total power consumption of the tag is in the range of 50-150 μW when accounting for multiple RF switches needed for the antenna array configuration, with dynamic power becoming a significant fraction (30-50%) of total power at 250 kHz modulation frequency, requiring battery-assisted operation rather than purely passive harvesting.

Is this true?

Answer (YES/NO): NO